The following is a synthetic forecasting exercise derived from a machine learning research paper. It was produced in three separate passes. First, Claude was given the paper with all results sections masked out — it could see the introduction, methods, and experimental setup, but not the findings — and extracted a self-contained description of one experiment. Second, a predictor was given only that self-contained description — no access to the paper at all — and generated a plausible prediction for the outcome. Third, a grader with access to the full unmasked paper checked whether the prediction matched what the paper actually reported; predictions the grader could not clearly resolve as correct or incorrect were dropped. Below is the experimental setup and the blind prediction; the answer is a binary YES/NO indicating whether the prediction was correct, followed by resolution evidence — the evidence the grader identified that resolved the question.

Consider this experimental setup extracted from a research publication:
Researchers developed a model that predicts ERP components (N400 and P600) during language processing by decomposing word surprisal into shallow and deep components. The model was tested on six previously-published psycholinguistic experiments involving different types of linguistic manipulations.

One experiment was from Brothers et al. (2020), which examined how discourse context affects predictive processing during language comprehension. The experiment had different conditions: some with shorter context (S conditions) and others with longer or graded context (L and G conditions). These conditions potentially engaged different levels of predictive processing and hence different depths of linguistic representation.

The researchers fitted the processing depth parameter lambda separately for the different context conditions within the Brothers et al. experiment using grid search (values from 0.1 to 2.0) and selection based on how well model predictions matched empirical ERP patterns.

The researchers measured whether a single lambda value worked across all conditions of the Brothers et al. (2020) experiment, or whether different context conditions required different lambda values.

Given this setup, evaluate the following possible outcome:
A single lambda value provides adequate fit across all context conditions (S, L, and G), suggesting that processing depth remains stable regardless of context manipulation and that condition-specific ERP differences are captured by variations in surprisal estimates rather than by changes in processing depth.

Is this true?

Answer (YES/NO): NO